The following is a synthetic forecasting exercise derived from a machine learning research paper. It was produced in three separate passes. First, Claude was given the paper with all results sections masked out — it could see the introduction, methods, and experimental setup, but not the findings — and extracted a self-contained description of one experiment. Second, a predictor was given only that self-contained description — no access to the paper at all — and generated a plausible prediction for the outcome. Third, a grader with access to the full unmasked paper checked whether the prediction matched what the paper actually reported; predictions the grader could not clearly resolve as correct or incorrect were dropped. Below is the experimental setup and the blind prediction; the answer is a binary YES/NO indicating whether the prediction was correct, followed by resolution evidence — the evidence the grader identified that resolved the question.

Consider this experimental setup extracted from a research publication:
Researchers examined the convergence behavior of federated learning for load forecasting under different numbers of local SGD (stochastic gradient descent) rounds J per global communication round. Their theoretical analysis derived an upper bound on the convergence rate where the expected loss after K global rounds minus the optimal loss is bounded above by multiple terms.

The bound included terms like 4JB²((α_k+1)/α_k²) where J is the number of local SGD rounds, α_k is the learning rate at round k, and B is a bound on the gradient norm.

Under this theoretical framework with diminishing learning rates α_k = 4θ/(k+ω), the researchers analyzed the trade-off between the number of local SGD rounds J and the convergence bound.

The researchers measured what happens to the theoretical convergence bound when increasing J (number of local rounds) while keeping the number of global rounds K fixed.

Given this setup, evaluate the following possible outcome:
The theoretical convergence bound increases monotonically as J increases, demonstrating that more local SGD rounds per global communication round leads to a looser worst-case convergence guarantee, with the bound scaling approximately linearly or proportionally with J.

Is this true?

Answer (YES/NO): YES